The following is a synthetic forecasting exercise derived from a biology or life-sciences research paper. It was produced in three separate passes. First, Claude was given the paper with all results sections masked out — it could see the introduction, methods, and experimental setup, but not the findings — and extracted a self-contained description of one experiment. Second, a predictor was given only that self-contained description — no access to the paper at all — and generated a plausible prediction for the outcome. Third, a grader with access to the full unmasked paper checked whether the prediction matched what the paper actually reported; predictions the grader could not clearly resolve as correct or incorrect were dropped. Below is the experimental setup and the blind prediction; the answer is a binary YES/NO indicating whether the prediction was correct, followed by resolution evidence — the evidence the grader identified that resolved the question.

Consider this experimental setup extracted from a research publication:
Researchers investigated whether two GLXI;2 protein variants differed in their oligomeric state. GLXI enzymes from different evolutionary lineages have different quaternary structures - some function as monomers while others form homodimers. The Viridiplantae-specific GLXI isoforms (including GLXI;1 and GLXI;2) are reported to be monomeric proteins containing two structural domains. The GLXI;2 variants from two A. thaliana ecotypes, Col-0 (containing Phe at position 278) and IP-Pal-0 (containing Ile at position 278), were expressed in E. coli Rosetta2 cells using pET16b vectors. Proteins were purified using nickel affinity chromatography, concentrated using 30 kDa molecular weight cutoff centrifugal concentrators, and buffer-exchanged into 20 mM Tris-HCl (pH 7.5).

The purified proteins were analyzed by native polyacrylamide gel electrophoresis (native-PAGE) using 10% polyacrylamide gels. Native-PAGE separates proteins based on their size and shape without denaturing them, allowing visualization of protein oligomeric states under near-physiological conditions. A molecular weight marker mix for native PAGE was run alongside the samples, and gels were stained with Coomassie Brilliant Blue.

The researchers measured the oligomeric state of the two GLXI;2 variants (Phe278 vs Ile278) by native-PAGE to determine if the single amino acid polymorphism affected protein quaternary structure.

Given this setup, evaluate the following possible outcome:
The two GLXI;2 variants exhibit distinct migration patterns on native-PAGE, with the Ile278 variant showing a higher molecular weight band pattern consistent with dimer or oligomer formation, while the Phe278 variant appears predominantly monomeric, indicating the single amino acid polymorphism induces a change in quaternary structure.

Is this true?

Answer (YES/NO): NO